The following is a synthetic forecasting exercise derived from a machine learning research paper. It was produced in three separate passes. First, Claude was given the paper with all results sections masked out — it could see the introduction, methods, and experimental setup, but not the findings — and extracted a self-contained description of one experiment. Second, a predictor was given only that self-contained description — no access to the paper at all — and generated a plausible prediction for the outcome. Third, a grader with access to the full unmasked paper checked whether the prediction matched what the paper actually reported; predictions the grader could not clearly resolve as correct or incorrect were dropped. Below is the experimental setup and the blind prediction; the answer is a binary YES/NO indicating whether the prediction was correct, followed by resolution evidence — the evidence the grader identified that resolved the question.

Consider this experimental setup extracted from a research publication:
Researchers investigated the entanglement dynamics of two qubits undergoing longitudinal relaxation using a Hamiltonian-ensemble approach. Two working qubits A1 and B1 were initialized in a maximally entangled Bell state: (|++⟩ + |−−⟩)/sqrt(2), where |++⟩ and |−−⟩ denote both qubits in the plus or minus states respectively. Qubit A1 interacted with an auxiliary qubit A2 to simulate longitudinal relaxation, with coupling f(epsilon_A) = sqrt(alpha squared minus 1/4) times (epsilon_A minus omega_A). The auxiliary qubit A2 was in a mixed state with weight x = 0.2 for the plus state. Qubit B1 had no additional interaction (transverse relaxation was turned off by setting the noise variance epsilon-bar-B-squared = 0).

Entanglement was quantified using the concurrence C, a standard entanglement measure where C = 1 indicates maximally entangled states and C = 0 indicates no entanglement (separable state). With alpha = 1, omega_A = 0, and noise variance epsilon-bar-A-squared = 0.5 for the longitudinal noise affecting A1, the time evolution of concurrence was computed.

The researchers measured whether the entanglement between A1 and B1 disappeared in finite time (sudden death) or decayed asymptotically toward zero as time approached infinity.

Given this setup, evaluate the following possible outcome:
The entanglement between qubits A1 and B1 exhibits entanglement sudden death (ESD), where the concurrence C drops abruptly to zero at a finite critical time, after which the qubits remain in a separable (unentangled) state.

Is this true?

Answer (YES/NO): YES